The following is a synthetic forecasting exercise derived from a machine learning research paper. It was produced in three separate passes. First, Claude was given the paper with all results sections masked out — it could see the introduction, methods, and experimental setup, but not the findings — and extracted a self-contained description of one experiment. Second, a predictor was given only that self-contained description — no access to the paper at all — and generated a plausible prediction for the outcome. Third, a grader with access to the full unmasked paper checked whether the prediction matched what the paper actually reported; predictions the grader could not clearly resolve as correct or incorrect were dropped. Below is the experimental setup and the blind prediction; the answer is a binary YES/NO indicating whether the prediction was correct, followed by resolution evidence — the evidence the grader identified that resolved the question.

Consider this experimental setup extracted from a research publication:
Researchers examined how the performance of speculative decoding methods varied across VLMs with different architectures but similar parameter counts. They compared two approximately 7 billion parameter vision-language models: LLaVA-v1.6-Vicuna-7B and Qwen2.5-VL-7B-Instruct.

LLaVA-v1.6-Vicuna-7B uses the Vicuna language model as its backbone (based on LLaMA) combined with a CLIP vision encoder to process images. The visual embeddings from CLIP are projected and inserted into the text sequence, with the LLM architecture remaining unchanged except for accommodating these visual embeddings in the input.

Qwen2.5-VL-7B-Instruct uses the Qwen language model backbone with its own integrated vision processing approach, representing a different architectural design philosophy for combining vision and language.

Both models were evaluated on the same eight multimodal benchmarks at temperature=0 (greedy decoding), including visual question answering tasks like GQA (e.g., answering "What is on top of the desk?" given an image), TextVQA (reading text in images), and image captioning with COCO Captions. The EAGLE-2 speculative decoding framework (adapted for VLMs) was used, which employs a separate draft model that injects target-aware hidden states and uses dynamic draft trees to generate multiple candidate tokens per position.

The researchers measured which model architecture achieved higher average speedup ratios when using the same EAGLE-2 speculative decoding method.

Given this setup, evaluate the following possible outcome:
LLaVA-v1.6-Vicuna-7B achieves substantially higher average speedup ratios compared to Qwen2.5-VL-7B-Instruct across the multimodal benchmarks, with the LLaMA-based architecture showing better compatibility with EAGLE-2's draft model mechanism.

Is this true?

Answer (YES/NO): NO